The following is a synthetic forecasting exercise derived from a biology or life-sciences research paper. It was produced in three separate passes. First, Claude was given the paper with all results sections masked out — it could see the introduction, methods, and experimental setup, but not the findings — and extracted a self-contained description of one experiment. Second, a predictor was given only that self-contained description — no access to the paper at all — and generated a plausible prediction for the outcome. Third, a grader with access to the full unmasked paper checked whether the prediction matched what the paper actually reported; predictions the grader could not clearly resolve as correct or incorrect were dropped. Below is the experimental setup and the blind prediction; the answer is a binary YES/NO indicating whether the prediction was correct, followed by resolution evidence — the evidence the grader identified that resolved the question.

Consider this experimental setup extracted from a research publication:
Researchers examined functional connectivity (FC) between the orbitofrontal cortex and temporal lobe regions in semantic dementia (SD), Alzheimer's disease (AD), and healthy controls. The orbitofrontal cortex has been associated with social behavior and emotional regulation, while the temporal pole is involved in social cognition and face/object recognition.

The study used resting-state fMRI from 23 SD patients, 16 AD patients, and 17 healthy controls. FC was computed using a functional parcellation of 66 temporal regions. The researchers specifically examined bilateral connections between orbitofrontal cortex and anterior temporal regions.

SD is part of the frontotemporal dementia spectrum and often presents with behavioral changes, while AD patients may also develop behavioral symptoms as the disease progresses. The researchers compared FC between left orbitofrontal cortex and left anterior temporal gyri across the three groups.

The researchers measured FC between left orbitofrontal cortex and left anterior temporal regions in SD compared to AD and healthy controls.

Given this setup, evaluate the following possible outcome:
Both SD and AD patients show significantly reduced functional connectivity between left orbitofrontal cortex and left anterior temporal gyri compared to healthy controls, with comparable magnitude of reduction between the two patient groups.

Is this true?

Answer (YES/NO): NO